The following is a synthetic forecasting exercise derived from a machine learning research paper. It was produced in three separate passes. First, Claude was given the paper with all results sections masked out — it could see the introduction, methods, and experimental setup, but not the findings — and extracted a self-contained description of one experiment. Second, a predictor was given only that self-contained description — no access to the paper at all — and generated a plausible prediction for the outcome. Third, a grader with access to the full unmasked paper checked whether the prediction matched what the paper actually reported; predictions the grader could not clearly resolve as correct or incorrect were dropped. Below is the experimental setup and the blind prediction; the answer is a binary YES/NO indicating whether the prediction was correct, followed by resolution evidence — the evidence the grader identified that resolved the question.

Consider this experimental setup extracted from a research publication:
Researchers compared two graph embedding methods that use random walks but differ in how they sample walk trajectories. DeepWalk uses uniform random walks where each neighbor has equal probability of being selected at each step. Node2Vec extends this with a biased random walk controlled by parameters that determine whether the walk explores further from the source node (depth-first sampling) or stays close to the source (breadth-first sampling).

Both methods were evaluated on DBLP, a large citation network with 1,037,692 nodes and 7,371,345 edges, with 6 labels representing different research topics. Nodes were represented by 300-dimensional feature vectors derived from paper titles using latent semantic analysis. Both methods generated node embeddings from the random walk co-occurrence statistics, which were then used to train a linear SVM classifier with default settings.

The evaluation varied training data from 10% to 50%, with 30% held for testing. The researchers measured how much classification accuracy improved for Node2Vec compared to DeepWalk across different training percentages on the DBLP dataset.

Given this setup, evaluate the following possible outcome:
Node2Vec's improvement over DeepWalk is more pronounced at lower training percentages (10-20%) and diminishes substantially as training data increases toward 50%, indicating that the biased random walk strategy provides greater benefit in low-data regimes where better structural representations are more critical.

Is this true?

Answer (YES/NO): NO